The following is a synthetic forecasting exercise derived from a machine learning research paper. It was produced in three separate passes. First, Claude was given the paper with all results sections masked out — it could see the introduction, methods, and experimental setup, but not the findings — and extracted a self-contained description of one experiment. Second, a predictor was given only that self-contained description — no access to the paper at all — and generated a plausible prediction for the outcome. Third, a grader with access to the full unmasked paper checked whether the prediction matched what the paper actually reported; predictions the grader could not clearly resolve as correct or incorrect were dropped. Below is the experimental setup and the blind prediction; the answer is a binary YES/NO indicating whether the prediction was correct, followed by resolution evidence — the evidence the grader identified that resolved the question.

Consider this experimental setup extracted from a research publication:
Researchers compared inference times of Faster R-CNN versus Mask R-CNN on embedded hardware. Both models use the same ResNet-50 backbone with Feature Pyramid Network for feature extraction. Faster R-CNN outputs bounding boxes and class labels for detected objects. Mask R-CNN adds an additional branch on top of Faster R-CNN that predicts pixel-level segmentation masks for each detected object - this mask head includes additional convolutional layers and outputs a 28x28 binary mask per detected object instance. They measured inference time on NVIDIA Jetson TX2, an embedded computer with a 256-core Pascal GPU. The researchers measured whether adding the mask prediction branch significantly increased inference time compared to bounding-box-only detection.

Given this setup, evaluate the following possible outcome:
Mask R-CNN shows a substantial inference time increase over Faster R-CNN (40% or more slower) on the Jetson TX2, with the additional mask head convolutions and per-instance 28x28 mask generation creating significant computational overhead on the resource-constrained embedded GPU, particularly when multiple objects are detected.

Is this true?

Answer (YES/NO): NO